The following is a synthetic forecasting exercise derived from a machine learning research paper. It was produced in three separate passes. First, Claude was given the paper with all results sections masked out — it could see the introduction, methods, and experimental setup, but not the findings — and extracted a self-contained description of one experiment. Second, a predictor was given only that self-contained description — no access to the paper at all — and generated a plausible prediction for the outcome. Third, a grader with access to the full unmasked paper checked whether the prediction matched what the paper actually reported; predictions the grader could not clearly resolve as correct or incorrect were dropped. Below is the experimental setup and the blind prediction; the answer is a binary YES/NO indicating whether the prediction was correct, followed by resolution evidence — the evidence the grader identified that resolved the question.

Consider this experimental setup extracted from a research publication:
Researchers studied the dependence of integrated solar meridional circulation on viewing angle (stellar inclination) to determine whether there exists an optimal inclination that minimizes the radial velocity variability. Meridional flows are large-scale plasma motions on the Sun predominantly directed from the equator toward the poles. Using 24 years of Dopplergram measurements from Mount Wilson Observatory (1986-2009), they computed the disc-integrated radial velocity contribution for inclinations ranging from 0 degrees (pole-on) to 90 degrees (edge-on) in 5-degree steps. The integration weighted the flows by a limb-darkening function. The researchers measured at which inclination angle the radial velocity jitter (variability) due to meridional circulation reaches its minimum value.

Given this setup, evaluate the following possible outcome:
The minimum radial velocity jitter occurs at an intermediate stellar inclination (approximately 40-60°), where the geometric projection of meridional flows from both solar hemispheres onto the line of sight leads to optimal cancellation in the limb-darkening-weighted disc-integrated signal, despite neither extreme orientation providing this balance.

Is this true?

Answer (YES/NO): YES